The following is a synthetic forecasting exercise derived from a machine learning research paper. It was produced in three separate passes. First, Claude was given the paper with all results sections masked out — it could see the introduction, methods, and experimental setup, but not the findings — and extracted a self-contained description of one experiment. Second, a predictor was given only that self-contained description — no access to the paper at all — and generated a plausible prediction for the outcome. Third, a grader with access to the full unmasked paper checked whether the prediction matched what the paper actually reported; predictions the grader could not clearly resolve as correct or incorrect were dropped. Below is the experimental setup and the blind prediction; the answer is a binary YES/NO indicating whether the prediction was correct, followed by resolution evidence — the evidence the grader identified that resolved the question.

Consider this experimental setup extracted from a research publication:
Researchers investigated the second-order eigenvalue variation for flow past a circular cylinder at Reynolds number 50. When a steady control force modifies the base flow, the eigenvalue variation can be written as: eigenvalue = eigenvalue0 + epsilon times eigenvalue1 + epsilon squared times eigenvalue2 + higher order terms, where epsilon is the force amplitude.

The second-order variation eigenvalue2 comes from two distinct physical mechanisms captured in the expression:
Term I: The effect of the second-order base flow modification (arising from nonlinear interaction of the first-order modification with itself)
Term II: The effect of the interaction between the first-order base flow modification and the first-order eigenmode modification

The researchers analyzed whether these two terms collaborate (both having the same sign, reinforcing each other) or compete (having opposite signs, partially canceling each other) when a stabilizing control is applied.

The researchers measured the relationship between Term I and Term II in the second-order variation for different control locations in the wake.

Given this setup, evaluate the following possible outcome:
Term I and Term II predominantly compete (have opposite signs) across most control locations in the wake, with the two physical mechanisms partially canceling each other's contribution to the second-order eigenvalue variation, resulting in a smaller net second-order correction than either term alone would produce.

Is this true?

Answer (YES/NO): NO